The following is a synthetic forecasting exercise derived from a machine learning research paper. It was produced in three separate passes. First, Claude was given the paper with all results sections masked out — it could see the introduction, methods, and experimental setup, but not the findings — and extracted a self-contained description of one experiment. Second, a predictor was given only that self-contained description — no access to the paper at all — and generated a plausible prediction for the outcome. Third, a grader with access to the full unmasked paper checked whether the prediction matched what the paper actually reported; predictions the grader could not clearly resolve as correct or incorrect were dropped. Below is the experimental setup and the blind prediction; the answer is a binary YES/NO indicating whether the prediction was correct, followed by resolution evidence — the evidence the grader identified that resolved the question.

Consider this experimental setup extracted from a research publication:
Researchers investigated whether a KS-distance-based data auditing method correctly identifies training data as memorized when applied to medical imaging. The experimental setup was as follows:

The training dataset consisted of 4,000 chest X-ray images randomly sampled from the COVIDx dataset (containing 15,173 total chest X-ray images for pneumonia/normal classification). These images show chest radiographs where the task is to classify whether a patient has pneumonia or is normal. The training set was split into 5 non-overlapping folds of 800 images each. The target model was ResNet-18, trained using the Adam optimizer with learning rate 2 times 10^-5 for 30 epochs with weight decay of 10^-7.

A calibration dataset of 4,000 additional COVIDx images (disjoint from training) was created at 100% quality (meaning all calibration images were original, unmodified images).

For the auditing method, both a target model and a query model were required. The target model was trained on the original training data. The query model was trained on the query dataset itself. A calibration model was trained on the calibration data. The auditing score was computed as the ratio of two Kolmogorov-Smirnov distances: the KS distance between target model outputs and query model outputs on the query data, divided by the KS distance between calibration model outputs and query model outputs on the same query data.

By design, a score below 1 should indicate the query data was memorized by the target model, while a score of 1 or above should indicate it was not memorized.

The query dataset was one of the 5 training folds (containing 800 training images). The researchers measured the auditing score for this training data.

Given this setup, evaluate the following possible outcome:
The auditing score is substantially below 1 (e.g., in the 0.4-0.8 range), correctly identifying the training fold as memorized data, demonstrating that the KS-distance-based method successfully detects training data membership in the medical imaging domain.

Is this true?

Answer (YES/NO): NO